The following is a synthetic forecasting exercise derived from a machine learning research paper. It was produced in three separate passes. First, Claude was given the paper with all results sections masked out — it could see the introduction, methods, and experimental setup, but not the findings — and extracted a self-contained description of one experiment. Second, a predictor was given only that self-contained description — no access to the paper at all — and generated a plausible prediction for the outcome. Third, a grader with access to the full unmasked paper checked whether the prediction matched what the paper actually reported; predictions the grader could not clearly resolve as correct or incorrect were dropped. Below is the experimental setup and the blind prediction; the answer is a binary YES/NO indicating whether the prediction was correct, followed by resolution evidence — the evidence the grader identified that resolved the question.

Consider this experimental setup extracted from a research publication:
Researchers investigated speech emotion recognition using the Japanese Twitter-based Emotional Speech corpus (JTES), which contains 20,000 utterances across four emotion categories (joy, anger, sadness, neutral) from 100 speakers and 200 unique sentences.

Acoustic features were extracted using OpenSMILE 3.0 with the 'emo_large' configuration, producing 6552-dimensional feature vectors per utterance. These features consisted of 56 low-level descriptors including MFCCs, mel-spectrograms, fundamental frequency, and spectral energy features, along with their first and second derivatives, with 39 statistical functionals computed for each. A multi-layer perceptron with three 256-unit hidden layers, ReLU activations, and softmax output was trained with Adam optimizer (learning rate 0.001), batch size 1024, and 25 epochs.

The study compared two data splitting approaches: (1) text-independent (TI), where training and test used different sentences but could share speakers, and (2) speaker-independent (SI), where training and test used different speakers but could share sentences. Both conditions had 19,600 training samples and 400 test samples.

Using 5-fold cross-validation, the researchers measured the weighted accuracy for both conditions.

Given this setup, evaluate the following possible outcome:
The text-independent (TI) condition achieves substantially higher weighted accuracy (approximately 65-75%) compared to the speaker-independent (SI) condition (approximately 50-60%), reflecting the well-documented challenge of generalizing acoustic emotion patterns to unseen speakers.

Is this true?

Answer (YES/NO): NO